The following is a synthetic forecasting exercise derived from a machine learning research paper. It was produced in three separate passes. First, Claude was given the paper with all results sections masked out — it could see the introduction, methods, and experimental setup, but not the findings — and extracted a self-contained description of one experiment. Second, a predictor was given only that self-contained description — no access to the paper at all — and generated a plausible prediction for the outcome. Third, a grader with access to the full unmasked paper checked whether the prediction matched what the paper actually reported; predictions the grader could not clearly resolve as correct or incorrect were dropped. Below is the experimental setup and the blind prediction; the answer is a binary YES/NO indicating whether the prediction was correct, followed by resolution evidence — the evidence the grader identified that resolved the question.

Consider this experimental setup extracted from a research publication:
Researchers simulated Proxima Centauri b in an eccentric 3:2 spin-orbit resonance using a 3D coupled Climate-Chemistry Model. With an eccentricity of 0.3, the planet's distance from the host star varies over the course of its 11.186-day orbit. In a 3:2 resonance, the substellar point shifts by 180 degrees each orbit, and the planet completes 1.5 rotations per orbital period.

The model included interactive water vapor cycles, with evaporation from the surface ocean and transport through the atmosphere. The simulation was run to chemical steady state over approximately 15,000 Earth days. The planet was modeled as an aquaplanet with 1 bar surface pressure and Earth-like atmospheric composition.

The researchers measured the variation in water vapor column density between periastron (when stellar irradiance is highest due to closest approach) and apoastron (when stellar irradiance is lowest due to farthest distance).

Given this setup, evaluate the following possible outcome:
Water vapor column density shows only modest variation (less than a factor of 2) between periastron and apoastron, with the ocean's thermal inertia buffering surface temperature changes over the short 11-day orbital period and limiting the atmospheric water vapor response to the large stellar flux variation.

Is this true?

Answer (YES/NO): YES